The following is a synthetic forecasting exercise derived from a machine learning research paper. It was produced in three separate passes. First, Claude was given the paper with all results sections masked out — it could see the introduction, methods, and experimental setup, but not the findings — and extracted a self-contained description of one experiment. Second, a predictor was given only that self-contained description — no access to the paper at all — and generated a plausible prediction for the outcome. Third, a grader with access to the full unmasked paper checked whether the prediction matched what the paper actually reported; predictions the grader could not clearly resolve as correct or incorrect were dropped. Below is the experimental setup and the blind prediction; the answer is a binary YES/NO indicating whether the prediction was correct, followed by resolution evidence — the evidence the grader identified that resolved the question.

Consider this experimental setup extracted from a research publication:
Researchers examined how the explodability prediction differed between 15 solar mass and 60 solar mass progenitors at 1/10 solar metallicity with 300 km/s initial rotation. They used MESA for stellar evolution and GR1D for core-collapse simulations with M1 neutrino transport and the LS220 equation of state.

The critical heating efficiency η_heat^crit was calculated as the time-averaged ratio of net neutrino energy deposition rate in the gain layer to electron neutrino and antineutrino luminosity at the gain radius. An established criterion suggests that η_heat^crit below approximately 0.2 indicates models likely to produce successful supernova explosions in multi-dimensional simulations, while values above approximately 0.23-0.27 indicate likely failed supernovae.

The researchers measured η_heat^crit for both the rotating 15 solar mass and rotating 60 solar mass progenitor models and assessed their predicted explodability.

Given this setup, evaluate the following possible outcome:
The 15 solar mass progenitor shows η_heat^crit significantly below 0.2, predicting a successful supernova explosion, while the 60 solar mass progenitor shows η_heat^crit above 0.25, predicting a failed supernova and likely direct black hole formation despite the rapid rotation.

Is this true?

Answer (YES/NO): YES